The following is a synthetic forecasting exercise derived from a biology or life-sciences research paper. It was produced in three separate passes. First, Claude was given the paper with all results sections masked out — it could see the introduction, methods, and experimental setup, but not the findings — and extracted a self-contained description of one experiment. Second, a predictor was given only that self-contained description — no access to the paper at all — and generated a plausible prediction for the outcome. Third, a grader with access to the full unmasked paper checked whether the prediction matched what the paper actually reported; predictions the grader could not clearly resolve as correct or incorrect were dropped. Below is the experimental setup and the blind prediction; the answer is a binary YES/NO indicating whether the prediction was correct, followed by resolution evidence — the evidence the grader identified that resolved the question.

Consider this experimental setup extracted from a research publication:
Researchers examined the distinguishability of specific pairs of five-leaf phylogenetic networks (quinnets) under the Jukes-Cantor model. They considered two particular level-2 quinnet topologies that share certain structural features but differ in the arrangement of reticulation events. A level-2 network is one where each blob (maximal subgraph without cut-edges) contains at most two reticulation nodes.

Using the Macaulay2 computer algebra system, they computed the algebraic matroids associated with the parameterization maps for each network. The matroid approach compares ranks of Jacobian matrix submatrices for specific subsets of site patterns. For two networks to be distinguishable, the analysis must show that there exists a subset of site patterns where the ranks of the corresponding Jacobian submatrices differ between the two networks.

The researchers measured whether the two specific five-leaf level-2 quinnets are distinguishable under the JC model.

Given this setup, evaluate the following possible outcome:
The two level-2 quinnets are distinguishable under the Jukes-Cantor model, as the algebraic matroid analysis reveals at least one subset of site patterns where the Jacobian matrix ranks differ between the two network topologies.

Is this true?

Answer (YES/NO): YES